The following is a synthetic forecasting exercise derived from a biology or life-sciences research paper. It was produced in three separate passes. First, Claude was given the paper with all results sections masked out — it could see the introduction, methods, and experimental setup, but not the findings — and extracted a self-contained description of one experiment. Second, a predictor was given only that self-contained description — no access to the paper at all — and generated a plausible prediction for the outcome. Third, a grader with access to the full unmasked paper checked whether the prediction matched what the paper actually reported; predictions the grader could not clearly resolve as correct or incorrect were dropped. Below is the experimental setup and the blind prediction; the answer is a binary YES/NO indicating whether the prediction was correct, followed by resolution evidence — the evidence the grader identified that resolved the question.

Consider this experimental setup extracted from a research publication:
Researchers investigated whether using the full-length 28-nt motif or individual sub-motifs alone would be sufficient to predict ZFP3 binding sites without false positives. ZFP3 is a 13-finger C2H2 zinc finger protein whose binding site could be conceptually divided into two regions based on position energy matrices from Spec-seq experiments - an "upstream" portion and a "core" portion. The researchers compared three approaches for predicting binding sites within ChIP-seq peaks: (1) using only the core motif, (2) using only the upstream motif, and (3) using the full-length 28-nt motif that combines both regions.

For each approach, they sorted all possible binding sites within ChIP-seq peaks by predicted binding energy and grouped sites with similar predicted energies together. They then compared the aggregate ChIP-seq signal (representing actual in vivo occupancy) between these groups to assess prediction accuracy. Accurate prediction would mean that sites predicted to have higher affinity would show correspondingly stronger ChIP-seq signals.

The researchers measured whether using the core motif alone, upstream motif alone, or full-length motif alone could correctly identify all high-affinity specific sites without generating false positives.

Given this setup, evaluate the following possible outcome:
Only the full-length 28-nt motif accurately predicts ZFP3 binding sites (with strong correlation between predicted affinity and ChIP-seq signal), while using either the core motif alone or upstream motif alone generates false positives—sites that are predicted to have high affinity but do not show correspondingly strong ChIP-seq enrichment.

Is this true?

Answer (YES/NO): NO